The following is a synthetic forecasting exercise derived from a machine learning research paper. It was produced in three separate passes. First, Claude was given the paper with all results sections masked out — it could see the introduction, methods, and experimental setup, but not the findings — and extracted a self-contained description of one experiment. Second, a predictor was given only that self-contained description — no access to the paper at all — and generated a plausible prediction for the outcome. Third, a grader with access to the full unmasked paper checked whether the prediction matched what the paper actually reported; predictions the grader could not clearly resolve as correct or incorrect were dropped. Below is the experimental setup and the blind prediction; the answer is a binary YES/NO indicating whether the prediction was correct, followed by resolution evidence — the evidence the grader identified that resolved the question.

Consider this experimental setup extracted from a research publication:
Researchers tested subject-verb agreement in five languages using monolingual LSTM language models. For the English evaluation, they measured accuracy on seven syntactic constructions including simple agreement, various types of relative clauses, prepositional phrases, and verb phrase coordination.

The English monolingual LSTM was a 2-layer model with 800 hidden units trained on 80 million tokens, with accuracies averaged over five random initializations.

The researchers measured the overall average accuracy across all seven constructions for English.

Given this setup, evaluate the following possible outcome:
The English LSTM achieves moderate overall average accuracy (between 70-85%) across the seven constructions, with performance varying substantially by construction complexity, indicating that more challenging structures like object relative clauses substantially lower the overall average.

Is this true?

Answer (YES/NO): YES